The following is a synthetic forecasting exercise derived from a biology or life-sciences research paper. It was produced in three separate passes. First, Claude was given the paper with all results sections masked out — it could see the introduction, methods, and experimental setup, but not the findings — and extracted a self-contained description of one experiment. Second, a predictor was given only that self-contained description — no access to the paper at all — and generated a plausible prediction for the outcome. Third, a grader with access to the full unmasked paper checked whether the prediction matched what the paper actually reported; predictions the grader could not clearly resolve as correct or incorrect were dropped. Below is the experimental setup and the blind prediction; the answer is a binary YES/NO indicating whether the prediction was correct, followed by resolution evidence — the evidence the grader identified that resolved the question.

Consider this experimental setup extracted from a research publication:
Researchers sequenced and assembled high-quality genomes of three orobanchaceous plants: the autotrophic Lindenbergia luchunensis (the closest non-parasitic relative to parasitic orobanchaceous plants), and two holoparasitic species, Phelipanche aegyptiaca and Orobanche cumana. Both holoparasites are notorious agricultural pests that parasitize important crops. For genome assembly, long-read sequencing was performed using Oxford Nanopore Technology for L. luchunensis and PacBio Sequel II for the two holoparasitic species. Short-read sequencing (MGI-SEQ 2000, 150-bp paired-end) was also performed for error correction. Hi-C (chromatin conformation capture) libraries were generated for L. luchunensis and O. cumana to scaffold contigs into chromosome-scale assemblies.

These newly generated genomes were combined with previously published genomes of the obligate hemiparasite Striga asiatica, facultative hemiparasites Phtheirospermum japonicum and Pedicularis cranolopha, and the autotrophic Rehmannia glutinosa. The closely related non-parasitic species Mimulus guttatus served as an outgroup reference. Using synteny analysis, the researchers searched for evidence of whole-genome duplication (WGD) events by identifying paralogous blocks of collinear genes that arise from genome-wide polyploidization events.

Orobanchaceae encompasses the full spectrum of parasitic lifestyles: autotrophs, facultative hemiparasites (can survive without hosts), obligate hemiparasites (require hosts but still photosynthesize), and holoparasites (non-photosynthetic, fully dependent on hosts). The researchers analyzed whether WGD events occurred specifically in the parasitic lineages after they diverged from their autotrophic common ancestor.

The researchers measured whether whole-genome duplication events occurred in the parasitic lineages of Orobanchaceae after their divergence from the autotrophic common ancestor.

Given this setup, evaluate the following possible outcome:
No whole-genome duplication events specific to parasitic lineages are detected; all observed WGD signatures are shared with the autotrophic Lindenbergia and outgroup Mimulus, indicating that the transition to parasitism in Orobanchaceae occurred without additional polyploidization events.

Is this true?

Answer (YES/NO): NO